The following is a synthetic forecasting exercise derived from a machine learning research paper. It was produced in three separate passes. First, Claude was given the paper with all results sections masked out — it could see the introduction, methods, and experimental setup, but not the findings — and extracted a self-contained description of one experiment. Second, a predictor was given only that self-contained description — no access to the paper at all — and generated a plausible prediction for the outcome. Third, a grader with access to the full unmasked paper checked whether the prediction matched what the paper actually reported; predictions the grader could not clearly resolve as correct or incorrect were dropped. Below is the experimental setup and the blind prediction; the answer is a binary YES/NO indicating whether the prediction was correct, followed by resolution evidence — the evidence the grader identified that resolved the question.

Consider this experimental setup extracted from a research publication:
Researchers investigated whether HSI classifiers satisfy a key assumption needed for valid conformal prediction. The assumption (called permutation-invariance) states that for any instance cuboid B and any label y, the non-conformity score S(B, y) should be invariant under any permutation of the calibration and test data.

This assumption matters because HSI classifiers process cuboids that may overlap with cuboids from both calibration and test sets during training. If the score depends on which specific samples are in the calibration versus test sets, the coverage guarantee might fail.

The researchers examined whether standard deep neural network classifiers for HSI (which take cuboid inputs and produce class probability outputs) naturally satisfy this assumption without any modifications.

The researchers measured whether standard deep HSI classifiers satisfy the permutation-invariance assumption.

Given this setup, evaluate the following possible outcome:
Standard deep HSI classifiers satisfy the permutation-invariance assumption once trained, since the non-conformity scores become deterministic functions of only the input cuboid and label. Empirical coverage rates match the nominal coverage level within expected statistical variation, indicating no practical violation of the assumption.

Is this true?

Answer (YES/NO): YES